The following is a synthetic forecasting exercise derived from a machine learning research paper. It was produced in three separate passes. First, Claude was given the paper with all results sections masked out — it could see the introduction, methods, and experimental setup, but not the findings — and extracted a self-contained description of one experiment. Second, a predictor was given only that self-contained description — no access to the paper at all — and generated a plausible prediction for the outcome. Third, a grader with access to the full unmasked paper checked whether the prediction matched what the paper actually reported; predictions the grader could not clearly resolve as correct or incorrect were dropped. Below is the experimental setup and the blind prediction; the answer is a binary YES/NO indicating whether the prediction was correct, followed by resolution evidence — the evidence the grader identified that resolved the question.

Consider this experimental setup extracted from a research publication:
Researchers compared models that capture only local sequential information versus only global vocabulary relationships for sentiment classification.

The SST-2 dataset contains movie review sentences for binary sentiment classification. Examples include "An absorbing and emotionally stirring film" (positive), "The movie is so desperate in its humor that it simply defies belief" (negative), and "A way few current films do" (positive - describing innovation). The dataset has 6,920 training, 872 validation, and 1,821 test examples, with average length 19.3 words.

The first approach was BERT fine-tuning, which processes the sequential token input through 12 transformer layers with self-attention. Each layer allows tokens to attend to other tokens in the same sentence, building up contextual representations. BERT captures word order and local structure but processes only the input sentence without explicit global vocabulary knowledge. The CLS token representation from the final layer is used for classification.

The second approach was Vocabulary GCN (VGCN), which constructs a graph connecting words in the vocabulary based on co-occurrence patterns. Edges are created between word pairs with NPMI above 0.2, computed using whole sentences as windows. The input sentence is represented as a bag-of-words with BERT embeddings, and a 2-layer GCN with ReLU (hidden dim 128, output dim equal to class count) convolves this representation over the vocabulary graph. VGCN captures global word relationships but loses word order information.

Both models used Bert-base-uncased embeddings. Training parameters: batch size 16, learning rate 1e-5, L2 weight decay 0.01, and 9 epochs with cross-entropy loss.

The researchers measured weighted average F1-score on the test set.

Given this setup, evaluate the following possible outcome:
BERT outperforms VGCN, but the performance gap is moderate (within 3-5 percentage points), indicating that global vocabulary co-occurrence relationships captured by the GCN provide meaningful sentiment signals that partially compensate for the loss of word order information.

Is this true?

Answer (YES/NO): NO